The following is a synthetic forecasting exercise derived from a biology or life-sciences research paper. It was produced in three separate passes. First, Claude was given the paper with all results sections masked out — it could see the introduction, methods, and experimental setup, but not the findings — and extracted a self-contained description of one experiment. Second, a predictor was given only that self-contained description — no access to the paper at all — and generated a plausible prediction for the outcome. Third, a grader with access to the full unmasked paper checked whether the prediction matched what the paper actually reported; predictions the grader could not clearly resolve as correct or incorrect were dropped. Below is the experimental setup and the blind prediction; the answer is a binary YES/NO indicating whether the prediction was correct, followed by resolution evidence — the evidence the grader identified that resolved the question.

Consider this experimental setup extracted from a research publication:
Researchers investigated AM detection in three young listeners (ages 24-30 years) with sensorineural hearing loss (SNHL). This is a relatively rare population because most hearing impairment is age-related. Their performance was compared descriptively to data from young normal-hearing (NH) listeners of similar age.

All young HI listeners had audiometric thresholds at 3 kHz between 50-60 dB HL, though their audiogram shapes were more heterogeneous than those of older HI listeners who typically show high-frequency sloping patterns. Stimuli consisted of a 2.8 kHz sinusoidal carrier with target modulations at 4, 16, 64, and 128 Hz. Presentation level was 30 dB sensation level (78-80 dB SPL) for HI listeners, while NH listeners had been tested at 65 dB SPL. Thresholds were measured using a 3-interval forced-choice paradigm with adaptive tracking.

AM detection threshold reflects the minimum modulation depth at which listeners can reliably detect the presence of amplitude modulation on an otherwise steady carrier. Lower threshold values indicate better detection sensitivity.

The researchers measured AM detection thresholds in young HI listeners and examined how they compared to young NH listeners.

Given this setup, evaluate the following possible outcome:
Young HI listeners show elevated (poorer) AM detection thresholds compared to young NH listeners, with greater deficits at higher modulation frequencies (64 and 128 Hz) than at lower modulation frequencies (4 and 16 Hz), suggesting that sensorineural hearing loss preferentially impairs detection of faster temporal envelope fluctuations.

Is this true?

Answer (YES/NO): NO